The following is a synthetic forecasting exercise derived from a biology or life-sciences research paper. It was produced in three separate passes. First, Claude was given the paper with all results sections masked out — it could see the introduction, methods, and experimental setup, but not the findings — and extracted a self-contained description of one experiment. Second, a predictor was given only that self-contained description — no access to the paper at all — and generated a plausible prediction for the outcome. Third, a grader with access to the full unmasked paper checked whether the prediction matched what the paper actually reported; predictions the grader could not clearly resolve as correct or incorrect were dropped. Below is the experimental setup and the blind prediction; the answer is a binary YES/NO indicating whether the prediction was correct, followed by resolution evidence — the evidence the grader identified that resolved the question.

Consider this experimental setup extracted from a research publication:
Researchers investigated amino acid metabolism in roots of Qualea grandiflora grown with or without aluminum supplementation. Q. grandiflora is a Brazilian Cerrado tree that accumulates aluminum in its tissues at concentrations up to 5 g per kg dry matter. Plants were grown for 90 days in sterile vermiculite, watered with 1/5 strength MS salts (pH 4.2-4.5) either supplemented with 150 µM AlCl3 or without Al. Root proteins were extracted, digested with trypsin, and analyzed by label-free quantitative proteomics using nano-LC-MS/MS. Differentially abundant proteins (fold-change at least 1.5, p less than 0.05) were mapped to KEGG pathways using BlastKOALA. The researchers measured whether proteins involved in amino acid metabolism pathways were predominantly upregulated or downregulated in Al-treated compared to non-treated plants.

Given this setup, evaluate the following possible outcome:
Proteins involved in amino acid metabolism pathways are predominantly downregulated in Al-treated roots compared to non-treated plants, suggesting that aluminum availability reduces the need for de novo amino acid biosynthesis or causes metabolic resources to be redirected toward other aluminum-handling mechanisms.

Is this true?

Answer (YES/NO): NO